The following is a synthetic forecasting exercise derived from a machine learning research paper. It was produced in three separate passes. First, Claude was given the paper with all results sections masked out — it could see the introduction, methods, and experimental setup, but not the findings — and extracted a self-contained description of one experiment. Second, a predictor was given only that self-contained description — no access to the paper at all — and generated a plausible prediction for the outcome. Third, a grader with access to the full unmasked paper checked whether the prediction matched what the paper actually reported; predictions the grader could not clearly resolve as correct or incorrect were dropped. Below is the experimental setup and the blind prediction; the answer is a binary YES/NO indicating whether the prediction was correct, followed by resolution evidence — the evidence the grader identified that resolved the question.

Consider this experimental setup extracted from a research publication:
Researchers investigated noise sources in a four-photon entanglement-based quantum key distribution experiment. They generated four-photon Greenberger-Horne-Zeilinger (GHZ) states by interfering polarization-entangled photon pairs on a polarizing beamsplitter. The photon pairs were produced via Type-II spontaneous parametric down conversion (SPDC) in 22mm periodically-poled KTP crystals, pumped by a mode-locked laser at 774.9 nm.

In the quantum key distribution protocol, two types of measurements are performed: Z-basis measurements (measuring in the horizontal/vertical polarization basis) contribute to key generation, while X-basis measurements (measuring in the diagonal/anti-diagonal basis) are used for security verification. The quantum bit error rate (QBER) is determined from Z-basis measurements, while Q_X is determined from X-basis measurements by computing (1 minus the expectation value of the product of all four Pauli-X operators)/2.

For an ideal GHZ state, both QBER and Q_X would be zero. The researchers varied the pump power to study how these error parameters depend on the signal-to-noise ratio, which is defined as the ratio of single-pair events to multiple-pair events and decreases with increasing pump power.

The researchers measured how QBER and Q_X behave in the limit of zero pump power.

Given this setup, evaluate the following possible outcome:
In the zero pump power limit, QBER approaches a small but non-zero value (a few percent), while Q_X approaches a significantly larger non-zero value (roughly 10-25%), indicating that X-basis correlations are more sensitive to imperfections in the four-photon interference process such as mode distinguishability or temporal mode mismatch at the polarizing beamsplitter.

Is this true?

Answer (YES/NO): NO